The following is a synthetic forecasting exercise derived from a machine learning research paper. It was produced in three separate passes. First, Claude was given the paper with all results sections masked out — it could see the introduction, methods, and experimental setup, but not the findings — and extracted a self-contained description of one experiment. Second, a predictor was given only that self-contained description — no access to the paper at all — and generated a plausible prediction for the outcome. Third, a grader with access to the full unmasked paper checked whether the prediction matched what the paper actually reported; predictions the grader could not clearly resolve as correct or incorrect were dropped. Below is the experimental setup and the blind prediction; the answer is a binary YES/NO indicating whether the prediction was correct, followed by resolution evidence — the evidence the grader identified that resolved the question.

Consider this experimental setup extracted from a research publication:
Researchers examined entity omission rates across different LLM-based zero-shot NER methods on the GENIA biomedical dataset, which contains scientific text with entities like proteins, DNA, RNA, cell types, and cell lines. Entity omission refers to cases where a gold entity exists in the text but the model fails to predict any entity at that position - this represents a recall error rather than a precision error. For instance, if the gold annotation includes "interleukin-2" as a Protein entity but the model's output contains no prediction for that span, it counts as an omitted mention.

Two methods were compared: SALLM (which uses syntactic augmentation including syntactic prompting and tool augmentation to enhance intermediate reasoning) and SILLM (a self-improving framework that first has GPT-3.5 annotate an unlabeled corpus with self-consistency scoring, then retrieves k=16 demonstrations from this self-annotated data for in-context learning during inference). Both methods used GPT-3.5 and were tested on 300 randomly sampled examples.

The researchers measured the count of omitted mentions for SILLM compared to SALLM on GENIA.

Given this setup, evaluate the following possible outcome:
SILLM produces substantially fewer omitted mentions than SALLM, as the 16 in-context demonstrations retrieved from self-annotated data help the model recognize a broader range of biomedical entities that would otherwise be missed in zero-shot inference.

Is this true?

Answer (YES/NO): NO